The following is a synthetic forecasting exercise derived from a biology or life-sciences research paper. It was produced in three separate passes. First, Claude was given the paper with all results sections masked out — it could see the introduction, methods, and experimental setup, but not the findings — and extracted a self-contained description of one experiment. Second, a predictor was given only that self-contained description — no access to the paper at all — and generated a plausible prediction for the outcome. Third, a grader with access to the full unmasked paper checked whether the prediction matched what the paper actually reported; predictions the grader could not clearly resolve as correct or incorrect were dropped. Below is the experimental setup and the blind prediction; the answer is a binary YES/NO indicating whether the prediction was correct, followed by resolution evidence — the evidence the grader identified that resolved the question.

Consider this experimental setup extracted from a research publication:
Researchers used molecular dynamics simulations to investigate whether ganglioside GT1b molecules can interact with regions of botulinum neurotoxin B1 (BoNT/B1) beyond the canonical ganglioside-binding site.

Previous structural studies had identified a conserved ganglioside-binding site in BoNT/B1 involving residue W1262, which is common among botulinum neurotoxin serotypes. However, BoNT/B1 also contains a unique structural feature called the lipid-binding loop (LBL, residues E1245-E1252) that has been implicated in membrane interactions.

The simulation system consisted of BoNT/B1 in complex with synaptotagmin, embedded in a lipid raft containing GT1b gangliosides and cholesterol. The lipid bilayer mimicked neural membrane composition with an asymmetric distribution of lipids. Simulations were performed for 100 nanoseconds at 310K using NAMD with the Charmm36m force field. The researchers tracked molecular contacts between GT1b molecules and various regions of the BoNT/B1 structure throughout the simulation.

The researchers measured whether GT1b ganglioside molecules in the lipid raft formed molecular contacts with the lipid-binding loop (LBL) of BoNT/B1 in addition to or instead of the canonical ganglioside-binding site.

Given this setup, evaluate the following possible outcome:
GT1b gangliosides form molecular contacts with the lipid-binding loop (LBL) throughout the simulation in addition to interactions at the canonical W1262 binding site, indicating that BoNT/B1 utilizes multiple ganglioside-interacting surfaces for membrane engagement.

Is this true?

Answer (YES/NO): YES